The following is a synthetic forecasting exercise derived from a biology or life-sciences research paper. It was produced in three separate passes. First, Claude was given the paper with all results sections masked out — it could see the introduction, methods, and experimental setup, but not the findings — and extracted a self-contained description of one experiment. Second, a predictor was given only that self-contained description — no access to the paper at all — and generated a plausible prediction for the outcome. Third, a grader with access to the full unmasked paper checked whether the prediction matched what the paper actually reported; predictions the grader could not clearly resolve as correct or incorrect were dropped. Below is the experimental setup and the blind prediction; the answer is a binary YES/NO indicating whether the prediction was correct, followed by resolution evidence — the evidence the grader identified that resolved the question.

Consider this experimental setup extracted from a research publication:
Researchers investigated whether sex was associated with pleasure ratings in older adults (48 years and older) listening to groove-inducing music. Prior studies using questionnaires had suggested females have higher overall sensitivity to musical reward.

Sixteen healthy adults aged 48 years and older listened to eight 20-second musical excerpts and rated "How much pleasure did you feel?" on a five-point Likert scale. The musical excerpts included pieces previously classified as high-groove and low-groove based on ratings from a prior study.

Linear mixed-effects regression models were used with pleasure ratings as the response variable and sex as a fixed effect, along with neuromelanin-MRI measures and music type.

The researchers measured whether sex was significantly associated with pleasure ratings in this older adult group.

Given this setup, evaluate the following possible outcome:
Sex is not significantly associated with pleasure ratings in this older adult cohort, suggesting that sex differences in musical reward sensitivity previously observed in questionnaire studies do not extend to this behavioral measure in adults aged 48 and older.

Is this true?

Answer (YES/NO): YES